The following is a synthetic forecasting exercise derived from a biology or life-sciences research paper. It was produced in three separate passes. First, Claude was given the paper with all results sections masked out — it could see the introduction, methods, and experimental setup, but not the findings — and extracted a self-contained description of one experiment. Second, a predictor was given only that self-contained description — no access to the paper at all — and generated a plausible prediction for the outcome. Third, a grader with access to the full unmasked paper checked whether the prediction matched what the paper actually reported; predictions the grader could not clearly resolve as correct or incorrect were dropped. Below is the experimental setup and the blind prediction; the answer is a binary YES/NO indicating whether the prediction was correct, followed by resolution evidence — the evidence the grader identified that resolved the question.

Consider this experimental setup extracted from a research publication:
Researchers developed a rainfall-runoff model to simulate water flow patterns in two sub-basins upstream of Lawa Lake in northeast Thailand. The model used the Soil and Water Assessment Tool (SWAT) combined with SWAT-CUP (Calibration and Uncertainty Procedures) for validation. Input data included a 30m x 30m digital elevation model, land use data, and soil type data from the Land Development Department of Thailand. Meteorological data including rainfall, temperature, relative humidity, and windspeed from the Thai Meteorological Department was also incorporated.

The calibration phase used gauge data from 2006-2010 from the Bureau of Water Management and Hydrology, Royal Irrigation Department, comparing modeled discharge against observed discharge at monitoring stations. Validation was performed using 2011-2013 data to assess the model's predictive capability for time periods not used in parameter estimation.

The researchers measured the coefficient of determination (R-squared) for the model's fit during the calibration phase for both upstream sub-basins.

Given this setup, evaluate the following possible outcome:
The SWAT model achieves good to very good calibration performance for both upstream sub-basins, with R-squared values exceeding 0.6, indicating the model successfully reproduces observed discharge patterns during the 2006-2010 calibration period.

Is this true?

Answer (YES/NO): YES